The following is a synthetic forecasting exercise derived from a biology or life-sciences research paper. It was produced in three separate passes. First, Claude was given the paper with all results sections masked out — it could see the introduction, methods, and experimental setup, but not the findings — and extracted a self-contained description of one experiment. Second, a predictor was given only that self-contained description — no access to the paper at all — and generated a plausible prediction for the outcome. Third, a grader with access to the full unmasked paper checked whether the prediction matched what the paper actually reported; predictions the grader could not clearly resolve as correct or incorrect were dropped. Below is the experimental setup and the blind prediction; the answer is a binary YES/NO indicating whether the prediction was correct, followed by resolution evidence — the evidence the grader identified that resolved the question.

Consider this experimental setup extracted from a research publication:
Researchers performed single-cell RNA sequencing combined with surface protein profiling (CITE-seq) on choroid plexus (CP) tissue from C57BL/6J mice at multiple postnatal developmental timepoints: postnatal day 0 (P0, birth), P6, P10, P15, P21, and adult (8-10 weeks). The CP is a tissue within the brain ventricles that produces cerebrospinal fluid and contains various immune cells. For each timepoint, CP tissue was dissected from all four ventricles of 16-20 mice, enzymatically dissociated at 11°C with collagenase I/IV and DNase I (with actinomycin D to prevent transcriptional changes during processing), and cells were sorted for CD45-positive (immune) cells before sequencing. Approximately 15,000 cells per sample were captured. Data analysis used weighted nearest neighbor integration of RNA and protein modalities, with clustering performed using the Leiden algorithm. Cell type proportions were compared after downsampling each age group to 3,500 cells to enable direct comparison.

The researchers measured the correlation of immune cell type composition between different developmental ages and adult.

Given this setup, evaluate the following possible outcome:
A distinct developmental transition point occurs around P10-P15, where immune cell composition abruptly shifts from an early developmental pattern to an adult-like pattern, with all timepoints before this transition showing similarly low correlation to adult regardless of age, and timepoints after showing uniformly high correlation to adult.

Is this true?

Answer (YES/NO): NO